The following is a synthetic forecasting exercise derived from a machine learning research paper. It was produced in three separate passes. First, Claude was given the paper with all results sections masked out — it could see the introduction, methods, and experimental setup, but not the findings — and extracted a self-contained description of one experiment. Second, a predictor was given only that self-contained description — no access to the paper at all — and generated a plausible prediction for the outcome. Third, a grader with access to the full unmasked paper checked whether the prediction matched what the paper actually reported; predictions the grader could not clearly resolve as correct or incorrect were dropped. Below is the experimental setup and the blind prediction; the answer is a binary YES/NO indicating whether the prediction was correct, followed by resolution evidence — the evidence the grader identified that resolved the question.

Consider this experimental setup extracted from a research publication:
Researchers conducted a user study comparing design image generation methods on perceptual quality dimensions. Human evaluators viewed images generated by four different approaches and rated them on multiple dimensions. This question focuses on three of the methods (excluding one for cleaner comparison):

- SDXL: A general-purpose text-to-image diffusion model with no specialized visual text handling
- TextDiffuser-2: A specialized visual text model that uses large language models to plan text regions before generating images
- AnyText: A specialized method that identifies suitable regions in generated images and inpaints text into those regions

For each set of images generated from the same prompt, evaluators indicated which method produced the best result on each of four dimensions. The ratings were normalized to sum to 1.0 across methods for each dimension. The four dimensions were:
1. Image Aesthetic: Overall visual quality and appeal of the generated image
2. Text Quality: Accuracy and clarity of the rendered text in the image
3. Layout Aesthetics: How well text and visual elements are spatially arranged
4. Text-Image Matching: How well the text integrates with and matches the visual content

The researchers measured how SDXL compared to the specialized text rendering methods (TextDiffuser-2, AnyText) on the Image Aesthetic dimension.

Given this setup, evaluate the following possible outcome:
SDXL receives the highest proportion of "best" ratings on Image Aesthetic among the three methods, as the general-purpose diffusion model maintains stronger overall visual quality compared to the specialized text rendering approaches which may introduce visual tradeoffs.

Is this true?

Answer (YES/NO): YES